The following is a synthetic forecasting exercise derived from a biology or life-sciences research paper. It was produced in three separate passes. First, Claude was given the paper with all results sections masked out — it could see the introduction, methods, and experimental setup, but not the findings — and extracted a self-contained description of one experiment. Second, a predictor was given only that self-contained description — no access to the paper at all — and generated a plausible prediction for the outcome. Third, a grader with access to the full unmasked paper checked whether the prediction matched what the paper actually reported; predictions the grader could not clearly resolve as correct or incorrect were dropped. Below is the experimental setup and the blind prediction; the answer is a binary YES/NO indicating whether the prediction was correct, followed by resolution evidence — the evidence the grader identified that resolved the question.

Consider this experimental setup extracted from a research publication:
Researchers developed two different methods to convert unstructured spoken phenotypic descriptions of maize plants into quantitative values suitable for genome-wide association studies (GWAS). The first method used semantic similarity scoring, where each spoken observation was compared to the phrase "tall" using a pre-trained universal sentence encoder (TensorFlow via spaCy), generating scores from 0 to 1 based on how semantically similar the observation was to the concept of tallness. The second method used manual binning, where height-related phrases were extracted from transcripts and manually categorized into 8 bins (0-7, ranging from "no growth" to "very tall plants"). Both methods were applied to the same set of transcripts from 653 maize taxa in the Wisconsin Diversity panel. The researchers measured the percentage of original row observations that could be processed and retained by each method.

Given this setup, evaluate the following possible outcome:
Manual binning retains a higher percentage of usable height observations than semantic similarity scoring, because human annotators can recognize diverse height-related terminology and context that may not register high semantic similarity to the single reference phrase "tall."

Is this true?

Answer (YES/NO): NO